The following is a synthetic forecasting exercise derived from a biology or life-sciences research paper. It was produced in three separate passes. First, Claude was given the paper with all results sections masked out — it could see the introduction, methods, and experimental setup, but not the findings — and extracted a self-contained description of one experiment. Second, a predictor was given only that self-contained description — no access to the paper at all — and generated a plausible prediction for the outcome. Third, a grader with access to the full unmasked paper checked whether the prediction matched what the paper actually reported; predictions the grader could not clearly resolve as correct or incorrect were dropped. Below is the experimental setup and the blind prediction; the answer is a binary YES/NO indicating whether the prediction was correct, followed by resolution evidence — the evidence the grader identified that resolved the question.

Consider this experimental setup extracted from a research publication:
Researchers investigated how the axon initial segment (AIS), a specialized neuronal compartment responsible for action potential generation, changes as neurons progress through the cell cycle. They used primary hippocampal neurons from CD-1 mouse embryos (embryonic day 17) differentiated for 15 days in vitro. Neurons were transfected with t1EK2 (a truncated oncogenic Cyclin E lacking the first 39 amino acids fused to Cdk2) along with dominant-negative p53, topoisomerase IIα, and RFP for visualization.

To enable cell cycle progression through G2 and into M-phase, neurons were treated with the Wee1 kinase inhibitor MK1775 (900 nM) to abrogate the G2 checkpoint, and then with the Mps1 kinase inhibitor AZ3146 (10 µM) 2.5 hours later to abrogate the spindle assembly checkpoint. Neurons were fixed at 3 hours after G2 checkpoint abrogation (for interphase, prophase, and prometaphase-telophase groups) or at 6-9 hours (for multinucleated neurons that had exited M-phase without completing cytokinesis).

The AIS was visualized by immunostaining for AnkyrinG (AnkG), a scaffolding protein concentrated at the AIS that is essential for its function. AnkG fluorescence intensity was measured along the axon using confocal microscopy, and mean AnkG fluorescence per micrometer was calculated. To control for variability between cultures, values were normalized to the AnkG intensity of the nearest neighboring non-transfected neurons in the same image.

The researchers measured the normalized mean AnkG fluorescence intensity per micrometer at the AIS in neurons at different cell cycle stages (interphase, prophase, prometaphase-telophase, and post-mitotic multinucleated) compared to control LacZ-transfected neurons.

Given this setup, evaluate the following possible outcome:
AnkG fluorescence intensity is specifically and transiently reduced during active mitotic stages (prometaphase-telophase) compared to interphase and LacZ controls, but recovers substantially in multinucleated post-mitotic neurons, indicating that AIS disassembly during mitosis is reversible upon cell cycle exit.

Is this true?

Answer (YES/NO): YES